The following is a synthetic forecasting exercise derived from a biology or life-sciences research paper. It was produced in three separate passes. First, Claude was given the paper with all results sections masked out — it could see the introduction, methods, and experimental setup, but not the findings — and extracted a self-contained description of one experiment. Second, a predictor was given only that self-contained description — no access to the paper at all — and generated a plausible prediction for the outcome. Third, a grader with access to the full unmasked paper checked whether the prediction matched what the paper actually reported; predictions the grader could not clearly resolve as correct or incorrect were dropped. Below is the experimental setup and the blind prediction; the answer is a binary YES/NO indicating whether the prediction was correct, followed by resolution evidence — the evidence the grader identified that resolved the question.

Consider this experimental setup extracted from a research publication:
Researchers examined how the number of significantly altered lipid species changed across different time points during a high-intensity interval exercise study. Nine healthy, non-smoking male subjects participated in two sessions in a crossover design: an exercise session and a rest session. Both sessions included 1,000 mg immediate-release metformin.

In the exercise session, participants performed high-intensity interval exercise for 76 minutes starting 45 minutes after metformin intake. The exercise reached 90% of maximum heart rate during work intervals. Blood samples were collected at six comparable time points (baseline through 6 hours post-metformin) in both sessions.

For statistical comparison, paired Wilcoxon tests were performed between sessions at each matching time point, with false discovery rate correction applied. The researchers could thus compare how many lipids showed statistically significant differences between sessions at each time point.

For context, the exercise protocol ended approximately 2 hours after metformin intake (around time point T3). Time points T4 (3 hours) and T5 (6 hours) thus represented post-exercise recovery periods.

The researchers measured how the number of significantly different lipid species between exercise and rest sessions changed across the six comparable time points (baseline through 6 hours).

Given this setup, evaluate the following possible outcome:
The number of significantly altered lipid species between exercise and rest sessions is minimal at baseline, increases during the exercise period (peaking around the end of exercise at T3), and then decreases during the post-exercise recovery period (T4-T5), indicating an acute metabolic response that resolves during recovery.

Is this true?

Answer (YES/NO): NO